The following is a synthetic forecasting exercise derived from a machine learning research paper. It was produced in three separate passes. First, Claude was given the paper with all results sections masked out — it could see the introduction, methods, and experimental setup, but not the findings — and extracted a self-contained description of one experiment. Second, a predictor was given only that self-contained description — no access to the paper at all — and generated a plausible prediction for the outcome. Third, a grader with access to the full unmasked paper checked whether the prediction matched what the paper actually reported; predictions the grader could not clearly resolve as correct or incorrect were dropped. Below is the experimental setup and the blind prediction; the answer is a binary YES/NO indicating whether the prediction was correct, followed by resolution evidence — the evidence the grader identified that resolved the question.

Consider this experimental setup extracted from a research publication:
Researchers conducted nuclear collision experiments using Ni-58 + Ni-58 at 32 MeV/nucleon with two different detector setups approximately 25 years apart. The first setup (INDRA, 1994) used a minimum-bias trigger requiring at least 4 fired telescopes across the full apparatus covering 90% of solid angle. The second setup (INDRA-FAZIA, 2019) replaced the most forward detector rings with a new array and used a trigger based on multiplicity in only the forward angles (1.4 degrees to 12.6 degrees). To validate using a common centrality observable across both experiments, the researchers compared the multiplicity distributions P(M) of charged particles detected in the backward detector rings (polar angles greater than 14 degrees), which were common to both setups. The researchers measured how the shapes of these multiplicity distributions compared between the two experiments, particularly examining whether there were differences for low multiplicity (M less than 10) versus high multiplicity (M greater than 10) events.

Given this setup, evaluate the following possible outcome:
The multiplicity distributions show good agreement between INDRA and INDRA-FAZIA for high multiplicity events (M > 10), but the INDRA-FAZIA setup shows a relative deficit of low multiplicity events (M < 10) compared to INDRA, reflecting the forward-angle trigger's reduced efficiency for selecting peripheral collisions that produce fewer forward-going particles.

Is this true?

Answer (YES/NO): YES